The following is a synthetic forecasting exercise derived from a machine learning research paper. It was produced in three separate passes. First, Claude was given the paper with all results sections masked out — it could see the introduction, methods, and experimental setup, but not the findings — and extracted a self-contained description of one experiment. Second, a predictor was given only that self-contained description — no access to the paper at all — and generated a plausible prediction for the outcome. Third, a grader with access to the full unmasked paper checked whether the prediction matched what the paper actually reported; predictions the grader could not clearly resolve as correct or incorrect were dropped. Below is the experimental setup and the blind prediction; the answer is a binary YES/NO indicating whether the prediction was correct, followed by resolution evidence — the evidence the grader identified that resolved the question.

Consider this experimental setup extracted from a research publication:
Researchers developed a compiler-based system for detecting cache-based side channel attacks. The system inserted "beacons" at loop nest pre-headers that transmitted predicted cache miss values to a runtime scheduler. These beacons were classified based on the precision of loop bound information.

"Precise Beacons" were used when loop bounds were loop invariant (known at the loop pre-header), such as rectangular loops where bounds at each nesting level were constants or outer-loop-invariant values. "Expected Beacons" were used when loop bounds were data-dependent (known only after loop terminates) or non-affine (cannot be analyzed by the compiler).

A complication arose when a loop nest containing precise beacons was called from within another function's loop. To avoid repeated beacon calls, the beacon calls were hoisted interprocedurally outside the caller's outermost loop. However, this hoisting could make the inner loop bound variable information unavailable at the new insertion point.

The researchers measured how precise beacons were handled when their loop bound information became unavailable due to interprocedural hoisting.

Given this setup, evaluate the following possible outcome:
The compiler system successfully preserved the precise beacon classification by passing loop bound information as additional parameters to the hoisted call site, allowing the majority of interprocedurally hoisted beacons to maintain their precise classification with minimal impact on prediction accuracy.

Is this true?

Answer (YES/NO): NO